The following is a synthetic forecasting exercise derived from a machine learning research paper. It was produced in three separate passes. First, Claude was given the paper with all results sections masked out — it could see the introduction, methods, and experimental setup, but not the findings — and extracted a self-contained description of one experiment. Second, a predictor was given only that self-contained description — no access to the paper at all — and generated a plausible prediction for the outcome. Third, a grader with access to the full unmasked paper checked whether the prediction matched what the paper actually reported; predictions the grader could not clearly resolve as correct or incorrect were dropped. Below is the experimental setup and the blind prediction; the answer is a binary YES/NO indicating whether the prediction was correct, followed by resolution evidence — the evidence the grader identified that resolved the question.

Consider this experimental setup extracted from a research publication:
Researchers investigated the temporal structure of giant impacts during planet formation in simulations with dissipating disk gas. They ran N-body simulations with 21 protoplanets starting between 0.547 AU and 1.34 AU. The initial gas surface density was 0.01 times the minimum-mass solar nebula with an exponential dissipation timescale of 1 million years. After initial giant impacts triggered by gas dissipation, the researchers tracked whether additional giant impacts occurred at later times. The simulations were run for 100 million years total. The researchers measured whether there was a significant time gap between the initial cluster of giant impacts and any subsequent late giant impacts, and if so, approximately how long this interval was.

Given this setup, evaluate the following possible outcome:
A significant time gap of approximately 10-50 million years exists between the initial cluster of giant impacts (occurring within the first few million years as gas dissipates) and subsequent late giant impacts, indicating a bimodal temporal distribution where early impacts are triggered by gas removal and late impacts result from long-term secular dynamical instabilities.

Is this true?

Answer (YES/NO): YES